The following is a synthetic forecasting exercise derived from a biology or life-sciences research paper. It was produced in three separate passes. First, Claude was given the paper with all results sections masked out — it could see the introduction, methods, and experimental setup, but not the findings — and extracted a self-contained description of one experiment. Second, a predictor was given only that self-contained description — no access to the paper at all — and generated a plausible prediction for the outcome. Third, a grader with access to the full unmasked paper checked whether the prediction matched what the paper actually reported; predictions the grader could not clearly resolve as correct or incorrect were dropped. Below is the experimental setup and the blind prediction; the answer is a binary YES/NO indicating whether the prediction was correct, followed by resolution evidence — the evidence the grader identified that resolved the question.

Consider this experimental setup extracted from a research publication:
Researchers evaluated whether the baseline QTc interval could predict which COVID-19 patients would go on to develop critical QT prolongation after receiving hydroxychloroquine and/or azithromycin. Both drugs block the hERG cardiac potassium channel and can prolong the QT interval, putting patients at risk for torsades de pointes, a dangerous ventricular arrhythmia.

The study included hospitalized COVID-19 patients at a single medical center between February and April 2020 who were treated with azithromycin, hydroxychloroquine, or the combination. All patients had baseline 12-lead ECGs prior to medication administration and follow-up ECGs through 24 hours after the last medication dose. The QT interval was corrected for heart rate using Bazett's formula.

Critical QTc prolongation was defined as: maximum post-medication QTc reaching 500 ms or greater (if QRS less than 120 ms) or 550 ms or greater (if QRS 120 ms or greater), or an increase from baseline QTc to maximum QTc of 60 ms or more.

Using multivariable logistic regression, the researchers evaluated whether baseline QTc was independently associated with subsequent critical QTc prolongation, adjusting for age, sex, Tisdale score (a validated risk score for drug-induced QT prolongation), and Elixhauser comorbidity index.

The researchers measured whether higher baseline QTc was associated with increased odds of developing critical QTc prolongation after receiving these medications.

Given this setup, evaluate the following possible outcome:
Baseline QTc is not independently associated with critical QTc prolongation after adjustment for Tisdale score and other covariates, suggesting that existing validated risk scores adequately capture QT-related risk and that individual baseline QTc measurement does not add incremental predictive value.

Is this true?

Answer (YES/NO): NO